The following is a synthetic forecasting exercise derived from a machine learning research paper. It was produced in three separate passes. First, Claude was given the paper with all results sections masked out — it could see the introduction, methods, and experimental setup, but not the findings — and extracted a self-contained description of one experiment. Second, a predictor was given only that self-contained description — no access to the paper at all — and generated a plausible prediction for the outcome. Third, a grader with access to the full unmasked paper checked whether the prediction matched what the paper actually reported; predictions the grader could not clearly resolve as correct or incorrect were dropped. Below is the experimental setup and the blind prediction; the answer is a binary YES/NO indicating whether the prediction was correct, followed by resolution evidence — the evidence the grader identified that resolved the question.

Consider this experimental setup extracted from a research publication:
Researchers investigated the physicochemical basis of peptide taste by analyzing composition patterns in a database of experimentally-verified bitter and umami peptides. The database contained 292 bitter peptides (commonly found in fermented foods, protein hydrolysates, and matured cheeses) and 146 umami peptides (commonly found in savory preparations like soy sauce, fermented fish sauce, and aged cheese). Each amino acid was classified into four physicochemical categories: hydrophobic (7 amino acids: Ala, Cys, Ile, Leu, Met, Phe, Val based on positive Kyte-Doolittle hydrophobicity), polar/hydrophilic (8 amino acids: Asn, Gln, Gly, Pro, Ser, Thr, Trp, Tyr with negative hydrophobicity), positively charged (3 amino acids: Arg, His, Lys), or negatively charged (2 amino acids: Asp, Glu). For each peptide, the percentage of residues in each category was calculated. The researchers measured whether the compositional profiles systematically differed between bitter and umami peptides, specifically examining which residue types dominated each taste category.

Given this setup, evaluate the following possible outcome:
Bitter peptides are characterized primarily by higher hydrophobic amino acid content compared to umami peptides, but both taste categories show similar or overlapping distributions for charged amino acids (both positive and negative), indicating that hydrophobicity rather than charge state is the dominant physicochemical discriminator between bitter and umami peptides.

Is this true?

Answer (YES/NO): NO